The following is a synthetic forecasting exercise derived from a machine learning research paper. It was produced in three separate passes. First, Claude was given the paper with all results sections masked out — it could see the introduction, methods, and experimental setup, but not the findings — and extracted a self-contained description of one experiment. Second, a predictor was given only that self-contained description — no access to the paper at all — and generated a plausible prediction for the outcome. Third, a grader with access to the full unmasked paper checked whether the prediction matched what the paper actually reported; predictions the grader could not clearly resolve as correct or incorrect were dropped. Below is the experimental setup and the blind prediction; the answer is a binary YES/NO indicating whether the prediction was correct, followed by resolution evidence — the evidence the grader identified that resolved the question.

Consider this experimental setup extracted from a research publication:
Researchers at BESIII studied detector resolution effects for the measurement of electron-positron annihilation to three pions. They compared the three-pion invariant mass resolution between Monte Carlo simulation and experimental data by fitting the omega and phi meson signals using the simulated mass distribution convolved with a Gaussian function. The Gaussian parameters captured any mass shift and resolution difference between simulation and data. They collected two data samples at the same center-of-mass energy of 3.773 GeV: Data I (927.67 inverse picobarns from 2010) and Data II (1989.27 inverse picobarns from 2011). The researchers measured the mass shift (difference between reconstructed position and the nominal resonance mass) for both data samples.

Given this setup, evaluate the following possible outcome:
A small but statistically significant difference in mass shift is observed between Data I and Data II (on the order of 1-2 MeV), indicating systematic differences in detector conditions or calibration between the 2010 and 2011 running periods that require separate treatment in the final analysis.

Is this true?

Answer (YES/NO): NO